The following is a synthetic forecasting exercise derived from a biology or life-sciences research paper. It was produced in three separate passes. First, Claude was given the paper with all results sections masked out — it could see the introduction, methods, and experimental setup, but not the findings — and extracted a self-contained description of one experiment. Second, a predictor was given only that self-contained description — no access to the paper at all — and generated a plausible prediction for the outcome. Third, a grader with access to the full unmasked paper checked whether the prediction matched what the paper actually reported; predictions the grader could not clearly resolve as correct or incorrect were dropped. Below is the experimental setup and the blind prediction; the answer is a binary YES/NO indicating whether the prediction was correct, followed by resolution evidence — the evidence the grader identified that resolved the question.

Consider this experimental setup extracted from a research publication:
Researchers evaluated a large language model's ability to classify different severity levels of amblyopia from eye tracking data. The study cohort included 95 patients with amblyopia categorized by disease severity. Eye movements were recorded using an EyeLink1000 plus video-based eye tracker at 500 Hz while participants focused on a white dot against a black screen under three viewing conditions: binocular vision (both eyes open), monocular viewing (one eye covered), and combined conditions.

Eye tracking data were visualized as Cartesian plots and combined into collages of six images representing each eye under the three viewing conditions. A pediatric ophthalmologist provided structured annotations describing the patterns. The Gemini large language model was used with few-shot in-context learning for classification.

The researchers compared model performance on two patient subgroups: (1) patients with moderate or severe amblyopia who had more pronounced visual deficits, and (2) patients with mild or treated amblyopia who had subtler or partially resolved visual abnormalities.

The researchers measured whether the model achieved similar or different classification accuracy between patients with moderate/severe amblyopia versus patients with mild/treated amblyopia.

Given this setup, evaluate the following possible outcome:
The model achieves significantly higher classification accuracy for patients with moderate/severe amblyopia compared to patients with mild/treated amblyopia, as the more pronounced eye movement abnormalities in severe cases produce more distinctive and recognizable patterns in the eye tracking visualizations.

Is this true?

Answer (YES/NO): NO